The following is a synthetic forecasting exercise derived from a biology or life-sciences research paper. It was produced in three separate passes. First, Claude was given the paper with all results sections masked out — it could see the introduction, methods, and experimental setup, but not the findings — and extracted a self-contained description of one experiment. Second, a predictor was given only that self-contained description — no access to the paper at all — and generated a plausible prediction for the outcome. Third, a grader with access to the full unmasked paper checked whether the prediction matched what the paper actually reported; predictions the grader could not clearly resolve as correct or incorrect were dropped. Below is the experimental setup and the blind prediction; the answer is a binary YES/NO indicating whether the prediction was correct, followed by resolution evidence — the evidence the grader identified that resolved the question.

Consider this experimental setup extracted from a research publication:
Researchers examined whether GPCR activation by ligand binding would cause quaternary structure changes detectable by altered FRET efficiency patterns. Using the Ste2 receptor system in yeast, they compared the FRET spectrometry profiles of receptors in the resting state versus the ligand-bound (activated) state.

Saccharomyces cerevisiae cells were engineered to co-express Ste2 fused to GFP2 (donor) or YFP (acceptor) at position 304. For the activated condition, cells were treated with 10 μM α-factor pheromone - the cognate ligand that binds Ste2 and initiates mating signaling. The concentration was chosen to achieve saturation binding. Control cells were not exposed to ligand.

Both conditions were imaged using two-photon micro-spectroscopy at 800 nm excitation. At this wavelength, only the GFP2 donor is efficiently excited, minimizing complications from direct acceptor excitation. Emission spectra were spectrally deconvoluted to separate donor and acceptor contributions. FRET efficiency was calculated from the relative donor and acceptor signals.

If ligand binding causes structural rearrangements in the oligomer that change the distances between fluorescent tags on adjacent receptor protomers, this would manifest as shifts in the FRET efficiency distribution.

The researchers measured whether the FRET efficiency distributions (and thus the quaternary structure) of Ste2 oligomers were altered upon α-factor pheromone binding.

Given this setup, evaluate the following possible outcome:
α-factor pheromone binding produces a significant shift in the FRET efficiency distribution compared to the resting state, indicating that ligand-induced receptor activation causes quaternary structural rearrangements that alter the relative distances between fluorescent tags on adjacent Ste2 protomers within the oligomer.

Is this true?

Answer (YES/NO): YES